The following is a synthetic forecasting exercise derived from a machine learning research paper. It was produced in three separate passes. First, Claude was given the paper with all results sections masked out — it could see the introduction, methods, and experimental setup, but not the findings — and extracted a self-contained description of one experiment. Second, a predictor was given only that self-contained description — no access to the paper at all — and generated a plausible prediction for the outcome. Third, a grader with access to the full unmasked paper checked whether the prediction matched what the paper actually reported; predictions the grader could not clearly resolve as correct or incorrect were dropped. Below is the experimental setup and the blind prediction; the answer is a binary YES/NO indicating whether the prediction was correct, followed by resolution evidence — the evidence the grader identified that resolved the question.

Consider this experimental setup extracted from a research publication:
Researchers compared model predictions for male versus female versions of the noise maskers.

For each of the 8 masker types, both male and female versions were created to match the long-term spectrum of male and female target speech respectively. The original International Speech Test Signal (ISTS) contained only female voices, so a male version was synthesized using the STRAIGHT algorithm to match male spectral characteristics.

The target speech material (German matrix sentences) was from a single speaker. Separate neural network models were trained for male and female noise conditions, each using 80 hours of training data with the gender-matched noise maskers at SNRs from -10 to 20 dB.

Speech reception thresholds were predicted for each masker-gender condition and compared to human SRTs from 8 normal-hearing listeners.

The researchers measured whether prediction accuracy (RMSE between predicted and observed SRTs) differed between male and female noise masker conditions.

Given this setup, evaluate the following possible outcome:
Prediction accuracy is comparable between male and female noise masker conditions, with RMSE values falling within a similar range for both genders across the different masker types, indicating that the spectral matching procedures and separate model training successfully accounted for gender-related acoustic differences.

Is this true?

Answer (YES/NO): YES